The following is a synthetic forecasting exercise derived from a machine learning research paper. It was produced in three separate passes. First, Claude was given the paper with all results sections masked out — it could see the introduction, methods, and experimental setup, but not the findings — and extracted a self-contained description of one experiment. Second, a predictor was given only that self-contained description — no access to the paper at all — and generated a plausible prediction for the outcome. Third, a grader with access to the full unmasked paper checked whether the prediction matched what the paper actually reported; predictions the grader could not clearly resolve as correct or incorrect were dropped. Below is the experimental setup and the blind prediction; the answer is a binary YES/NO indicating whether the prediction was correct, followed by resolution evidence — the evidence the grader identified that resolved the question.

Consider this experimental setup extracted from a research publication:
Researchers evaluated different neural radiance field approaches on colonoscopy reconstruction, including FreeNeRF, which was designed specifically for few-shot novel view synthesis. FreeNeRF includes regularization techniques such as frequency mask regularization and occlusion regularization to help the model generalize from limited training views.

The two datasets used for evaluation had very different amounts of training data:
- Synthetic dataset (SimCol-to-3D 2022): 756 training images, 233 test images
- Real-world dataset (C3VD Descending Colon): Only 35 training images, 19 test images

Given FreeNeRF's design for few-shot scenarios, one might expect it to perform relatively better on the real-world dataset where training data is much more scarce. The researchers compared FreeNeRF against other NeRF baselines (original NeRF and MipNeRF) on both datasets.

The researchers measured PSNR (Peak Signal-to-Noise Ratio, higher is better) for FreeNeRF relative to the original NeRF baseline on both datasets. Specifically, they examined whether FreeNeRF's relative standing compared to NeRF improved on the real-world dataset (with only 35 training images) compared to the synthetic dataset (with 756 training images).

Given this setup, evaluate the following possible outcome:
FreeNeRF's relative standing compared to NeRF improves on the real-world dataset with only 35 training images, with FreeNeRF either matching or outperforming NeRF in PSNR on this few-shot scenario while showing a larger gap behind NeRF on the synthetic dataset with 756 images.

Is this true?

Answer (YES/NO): NO